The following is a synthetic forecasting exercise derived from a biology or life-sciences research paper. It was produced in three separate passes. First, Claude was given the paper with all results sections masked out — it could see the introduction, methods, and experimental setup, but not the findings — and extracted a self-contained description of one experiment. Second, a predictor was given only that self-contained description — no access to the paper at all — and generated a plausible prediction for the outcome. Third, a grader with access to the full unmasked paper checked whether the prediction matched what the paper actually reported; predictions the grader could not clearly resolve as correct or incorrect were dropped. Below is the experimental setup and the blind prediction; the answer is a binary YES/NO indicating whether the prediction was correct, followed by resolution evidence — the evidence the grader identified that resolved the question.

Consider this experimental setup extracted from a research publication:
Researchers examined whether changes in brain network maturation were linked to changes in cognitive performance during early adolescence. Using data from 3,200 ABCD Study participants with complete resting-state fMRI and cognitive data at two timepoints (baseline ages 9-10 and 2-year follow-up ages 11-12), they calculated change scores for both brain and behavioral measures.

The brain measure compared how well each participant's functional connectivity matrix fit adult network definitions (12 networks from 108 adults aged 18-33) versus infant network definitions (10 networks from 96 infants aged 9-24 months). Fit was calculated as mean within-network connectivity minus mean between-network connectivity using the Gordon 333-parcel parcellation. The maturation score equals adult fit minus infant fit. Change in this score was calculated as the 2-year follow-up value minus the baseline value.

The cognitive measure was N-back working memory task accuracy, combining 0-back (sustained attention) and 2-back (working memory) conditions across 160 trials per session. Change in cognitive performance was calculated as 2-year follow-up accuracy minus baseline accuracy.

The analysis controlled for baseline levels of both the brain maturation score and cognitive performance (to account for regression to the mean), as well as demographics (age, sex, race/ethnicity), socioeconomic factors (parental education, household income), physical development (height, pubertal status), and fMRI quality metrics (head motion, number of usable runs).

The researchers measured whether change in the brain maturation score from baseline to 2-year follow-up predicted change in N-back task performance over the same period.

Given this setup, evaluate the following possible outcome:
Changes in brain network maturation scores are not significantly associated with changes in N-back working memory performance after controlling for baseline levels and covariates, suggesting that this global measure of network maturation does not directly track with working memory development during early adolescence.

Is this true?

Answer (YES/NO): NO